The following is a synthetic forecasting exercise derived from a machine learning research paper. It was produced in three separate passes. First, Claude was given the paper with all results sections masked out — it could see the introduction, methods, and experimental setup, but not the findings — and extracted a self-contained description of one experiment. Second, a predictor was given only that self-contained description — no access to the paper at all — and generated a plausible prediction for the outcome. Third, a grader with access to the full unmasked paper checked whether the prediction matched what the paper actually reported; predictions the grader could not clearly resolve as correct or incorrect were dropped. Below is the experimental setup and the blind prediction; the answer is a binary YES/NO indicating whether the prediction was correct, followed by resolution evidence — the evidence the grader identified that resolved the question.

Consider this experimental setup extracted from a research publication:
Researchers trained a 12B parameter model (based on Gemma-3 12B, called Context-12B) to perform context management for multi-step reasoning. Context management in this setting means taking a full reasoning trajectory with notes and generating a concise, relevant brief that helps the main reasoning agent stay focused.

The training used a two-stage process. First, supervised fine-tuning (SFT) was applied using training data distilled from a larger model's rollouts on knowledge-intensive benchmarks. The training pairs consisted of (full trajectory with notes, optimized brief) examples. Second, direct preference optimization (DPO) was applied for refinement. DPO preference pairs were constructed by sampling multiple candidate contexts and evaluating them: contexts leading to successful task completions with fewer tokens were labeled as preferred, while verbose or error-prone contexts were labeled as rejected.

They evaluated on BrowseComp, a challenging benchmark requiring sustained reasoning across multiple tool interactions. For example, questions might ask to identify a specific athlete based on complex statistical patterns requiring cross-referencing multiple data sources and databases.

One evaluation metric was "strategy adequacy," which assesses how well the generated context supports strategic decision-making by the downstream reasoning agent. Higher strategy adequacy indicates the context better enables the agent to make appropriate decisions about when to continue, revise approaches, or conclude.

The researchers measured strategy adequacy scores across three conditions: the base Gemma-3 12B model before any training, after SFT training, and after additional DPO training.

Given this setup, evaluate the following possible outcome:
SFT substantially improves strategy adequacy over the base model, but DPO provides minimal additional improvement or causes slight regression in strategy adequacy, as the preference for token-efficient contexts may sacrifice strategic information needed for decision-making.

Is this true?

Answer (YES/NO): NO